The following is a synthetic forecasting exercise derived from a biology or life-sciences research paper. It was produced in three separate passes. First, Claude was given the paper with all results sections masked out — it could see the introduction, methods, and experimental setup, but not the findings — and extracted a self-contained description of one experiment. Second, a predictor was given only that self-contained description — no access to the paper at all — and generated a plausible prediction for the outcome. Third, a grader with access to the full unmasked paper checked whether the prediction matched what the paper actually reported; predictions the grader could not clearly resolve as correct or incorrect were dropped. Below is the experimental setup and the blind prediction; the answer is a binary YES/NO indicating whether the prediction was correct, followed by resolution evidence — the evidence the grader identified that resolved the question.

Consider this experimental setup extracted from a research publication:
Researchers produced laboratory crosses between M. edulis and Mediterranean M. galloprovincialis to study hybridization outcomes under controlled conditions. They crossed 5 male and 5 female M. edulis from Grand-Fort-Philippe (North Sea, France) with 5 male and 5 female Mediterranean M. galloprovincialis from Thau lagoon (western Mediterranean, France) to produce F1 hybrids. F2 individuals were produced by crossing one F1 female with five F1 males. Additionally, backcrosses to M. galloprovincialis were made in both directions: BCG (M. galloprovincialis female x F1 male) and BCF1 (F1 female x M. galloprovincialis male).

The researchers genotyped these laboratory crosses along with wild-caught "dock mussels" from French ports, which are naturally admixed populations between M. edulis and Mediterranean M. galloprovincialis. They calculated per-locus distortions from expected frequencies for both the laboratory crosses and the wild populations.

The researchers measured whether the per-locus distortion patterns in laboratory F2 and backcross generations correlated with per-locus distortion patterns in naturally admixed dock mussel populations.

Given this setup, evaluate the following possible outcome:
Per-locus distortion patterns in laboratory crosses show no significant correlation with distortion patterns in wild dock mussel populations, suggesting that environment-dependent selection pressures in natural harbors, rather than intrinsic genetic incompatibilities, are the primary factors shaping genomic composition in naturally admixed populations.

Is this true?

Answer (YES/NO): NO